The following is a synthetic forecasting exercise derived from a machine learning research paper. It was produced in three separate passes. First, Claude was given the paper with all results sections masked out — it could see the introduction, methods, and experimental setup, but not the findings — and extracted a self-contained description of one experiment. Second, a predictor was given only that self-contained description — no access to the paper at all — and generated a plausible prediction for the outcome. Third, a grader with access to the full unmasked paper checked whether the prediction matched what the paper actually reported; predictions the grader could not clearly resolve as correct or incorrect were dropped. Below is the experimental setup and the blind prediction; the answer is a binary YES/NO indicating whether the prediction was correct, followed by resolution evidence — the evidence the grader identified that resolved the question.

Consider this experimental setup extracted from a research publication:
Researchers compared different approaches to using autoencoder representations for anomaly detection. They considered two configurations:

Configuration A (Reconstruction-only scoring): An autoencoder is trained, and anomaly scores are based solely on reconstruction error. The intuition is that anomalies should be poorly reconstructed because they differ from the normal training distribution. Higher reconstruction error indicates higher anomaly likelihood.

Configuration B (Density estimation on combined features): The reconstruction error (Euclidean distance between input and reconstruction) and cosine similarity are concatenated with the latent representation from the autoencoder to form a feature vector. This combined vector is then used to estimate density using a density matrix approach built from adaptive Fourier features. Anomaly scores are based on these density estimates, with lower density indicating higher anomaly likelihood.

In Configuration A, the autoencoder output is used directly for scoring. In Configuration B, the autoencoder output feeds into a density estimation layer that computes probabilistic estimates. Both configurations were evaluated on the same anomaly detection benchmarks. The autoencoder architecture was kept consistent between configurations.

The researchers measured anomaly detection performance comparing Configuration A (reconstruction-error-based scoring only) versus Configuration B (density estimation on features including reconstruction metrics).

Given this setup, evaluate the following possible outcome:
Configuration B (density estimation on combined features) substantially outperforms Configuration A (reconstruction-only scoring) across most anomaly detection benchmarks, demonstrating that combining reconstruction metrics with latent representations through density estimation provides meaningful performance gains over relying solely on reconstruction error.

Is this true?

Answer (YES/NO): YES